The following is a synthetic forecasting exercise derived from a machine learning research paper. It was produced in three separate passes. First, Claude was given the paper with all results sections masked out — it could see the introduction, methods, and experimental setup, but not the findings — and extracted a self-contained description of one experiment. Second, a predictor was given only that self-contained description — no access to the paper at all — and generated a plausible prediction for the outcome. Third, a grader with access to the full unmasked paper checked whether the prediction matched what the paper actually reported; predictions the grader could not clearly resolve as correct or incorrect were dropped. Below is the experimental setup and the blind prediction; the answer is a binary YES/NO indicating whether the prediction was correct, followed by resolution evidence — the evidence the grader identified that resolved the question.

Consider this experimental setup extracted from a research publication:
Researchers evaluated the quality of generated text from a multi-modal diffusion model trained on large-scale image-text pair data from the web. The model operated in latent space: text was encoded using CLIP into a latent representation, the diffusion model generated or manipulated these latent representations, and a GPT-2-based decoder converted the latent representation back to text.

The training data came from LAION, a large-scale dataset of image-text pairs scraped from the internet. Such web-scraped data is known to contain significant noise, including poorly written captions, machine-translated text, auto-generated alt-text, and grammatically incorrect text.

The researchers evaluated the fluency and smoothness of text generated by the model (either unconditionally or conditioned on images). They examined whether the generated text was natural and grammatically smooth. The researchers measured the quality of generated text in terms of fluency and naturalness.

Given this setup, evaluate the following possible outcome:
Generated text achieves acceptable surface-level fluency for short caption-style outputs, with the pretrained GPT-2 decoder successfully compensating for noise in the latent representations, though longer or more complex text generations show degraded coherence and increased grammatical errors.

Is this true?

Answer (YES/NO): NO